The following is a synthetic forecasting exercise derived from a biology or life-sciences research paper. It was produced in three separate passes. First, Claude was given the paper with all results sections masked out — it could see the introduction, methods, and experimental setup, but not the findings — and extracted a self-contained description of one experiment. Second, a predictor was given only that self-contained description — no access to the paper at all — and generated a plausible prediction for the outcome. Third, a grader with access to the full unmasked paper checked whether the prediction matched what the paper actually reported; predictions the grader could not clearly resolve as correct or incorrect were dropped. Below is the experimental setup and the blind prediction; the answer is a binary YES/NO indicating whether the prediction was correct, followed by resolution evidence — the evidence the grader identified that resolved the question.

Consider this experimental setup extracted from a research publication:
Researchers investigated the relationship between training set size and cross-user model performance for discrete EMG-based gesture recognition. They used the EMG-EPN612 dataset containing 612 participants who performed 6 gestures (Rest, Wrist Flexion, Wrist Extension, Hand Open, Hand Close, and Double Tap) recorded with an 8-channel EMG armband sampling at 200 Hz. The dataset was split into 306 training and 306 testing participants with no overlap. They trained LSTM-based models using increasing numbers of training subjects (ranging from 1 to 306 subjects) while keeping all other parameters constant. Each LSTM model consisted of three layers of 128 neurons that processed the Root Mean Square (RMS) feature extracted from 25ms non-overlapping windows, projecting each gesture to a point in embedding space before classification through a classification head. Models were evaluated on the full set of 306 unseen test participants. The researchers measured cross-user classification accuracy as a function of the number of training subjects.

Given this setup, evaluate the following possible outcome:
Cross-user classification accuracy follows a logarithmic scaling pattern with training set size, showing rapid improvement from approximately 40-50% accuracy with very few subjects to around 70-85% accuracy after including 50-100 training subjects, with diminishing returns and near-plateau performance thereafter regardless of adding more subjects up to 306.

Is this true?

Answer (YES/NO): NO